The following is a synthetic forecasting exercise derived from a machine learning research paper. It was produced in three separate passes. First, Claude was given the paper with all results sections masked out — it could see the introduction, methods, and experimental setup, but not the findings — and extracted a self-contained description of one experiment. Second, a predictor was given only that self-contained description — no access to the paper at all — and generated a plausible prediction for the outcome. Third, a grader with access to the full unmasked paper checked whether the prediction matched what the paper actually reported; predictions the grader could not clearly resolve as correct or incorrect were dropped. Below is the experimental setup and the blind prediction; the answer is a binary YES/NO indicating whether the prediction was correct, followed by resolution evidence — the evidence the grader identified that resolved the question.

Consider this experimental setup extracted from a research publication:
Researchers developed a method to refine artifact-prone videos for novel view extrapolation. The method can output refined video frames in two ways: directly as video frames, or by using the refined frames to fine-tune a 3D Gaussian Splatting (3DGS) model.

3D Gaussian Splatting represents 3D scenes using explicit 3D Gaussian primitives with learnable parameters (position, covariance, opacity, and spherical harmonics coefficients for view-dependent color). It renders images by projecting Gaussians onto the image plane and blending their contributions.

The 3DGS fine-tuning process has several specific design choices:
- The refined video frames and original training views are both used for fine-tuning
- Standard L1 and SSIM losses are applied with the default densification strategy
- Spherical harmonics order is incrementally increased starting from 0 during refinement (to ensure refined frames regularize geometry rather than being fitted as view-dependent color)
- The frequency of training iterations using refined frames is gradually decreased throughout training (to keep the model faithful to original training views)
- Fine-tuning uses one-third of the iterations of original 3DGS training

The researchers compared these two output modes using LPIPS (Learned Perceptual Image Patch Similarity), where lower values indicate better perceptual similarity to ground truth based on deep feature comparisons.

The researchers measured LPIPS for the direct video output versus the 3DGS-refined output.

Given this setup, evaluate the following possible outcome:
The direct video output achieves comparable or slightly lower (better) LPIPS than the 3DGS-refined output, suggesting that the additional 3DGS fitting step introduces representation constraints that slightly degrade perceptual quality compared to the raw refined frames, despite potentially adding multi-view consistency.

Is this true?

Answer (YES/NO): NO